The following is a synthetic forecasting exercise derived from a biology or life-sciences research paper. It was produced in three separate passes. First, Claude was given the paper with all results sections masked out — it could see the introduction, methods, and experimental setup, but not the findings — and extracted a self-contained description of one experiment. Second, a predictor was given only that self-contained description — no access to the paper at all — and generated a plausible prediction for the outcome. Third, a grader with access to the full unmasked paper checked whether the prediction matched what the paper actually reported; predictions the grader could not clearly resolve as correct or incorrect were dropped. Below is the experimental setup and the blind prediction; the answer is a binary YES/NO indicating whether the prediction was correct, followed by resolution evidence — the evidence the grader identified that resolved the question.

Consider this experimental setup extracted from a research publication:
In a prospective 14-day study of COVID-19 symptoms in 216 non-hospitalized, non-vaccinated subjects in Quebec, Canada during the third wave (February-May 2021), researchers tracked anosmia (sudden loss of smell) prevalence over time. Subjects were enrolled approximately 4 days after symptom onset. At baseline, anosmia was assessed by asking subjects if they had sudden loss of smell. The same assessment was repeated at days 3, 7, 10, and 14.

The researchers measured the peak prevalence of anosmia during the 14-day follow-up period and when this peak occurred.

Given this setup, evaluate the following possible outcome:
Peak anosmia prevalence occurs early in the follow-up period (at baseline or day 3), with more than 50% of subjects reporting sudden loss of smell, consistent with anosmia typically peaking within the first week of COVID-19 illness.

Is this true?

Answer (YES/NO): YES